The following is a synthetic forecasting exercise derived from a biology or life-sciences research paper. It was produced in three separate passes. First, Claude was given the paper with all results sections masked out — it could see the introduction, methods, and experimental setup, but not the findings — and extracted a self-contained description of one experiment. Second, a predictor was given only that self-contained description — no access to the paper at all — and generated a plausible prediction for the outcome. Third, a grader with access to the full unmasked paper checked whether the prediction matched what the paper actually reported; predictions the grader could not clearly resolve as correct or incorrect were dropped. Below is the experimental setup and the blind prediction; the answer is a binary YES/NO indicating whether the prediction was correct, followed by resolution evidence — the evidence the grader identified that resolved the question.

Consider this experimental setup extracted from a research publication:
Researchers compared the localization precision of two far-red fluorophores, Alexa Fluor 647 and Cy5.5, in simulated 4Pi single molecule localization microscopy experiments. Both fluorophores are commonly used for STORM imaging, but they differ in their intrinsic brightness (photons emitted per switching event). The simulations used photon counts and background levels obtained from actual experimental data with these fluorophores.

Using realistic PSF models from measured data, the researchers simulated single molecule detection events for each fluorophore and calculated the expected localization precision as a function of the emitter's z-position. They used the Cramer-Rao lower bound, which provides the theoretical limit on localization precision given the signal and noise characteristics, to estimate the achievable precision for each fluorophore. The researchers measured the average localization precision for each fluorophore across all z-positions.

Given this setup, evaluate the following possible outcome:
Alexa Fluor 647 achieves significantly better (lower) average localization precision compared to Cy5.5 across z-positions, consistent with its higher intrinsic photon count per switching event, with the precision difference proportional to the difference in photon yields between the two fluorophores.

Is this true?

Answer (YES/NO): NO